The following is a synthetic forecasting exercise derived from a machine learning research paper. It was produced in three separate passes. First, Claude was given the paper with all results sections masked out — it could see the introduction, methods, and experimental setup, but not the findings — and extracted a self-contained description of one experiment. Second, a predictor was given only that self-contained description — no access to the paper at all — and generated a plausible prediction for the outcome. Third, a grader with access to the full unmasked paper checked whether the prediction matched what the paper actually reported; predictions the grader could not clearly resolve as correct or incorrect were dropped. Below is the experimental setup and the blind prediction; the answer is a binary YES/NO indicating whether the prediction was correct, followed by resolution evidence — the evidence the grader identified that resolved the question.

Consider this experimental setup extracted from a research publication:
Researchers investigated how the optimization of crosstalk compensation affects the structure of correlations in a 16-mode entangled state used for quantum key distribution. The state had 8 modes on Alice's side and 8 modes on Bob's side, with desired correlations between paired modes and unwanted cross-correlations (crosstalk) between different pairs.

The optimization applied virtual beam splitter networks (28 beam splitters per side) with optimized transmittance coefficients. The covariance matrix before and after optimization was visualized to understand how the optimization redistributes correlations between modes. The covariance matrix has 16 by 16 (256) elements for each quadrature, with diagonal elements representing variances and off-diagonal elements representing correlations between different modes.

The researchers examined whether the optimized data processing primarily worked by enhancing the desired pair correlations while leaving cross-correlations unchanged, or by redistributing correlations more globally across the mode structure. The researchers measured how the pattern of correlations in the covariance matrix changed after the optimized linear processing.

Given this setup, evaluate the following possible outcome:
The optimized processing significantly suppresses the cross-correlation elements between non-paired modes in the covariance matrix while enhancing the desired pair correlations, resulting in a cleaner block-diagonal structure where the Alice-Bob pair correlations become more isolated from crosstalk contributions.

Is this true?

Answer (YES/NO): NO